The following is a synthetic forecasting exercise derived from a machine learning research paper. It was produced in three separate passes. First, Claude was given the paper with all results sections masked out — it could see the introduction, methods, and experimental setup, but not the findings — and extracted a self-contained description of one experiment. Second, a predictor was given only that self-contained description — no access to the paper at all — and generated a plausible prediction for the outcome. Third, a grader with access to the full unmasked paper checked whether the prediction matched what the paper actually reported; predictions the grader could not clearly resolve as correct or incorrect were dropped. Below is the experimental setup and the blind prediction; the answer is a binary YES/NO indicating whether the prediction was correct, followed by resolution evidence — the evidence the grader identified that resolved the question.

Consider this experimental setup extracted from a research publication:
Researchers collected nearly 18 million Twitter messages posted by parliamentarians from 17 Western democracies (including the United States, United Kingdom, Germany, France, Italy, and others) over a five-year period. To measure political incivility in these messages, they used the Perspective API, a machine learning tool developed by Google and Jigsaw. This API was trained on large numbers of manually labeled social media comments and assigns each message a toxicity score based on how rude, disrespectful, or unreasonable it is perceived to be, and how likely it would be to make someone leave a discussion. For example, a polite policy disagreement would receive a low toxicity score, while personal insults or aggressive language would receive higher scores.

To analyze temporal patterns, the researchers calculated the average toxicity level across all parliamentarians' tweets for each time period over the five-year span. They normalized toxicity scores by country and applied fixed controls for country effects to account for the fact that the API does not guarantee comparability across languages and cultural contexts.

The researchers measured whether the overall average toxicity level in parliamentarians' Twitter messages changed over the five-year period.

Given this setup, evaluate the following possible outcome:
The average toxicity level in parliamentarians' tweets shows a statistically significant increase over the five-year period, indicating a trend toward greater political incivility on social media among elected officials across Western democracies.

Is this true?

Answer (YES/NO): YES